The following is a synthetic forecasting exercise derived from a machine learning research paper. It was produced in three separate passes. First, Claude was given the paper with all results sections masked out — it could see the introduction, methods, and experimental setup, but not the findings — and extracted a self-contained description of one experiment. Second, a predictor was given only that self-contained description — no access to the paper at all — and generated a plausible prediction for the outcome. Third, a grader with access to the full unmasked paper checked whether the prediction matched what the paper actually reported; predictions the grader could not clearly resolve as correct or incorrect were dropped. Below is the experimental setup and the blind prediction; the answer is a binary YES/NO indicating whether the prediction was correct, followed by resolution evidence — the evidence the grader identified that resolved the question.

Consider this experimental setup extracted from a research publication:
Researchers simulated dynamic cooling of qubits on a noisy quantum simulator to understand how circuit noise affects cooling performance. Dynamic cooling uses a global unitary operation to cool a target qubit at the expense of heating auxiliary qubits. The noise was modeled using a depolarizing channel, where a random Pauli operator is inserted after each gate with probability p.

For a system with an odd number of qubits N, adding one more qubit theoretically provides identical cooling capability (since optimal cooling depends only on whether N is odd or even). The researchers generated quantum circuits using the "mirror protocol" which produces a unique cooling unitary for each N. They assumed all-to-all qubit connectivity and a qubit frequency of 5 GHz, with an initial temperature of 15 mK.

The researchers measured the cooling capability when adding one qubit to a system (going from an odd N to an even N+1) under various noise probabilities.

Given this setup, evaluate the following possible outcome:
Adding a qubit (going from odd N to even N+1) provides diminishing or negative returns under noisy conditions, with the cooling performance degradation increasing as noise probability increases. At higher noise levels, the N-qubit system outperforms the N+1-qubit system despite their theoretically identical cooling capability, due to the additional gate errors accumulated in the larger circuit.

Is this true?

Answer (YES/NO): YES